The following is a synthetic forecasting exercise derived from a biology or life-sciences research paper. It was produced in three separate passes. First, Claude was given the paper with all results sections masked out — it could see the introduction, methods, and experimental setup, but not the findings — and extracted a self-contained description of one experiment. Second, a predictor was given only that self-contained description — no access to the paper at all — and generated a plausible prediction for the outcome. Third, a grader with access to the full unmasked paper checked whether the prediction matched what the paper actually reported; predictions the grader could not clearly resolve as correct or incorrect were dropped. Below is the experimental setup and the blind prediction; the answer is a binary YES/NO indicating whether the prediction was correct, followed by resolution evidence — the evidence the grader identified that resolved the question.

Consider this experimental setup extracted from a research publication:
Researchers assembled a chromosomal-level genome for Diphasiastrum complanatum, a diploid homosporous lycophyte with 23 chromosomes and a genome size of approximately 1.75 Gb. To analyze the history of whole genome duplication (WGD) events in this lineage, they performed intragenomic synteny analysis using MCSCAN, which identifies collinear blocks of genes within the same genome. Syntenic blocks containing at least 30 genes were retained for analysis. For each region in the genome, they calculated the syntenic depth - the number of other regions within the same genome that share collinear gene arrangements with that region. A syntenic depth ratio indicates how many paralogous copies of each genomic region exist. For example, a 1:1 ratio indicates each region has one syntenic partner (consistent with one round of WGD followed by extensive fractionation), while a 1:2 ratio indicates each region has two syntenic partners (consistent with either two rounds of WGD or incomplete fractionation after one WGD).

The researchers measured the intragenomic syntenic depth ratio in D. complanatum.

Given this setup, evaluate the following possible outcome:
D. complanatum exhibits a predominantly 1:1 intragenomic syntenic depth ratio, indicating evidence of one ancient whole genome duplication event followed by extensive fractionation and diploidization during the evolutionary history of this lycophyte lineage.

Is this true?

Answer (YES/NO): YES